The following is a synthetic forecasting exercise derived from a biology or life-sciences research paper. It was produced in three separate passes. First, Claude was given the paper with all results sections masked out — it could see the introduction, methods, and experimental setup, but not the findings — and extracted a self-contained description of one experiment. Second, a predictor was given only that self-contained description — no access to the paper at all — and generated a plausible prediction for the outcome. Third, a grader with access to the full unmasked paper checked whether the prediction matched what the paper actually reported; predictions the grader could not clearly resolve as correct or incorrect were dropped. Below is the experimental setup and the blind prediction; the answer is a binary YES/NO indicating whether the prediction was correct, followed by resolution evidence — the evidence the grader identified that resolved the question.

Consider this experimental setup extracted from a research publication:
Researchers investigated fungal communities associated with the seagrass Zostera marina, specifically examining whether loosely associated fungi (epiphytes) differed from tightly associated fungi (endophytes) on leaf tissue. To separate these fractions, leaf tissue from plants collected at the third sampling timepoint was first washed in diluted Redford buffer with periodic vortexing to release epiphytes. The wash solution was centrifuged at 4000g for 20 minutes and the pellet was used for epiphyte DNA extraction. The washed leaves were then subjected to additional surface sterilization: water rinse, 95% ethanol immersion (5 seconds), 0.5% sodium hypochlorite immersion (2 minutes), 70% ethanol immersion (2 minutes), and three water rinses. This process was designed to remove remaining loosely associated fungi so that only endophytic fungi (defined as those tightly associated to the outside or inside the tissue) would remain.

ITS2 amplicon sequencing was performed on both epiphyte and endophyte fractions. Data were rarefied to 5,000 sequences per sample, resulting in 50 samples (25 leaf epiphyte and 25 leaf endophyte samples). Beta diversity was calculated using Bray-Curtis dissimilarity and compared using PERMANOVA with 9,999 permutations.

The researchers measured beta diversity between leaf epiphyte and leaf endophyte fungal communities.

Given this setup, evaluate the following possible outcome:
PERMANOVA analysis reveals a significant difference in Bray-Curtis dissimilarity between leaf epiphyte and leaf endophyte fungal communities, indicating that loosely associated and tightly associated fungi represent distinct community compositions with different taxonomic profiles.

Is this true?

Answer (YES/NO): YES